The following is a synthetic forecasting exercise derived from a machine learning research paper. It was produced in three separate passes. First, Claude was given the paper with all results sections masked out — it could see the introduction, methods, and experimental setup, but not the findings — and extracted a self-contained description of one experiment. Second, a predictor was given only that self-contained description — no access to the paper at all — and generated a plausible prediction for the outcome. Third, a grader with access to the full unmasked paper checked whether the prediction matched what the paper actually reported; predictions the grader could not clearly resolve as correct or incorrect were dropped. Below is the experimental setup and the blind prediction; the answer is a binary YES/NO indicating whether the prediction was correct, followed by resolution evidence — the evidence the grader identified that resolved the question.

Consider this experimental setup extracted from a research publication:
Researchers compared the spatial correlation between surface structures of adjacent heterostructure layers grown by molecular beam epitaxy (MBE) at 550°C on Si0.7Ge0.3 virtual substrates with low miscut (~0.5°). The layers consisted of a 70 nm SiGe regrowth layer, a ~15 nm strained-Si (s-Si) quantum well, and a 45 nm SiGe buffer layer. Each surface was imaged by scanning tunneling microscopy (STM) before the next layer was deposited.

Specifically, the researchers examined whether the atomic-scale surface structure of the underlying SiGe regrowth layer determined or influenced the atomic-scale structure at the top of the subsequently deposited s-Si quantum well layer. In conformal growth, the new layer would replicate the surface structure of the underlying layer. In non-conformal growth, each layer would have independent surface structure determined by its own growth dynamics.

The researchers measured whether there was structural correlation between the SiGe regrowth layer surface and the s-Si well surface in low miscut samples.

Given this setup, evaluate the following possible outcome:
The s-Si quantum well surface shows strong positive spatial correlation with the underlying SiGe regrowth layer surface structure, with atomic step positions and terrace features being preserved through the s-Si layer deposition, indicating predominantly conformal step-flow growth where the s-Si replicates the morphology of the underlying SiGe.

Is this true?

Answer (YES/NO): NO